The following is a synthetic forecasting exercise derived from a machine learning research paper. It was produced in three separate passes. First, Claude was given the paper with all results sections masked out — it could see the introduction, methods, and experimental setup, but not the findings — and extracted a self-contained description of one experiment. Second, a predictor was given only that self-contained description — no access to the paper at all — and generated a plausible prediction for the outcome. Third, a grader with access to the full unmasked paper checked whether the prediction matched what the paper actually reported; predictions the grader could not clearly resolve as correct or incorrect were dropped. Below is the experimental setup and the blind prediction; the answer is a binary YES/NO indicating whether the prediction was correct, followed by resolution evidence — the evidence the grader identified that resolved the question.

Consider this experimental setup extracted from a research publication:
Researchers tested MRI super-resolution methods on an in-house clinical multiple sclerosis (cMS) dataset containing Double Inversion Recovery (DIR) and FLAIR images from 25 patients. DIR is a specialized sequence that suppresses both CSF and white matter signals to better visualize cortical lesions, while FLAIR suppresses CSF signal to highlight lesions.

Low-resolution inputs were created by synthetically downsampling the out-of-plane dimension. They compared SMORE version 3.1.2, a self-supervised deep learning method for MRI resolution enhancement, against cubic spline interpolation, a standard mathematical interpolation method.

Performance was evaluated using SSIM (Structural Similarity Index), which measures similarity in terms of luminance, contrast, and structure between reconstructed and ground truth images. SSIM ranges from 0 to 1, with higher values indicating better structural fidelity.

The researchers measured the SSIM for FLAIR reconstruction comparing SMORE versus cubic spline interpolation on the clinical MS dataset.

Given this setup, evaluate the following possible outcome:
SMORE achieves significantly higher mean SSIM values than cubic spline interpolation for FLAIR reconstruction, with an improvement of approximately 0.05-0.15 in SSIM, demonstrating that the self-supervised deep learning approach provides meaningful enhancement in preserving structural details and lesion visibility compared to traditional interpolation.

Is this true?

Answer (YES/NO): NO